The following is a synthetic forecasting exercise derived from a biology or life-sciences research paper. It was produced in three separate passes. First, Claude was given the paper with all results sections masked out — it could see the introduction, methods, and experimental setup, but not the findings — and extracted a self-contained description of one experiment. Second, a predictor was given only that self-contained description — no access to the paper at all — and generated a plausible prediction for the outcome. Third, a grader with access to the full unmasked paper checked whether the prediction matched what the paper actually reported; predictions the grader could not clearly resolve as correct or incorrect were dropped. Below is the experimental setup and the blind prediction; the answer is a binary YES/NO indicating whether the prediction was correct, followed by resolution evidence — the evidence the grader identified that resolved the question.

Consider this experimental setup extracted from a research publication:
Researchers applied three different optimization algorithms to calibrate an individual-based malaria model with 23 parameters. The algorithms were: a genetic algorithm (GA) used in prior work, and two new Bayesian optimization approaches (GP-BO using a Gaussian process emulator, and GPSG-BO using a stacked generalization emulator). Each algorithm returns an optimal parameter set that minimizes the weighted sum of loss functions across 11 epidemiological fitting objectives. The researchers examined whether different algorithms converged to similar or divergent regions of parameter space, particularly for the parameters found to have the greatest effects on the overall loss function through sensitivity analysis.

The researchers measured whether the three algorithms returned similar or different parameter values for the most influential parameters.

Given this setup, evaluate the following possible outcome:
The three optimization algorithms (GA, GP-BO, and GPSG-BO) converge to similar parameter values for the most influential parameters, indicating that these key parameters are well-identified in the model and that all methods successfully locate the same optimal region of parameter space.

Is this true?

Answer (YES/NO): YES